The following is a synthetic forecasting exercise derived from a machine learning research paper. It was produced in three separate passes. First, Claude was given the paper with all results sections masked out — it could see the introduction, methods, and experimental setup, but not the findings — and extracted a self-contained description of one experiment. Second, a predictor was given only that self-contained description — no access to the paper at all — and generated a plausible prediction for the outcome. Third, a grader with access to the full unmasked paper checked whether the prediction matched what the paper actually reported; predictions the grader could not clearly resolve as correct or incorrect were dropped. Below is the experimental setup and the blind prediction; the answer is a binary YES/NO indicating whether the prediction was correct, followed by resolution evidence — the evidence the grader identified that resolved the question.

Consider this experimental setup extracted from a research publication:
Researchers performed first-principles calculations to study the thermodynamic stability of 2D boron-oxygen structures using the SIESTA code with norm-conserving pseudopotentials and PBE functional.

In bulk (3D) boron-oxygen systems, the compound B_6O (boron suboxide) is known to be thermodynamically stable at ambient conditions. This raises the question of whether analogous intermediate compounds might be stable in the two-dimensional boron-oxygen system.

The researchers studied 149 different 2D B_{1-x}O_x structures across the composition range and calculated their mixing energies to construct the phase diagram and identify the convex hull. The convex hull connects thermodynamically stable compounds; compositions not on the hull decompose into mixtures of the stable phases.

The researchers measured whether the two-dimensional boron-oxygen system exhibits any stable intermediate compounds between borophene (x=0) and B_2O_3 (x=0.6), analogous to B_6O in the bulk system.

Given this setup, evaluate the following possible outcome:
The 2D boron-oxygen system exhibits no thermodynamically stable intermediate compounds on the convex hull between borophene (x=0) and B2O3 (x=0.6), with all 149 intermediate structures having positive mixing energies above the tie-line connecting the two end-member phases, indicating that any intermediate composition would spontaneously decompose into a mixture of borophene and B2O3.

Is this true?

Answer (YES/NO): YES